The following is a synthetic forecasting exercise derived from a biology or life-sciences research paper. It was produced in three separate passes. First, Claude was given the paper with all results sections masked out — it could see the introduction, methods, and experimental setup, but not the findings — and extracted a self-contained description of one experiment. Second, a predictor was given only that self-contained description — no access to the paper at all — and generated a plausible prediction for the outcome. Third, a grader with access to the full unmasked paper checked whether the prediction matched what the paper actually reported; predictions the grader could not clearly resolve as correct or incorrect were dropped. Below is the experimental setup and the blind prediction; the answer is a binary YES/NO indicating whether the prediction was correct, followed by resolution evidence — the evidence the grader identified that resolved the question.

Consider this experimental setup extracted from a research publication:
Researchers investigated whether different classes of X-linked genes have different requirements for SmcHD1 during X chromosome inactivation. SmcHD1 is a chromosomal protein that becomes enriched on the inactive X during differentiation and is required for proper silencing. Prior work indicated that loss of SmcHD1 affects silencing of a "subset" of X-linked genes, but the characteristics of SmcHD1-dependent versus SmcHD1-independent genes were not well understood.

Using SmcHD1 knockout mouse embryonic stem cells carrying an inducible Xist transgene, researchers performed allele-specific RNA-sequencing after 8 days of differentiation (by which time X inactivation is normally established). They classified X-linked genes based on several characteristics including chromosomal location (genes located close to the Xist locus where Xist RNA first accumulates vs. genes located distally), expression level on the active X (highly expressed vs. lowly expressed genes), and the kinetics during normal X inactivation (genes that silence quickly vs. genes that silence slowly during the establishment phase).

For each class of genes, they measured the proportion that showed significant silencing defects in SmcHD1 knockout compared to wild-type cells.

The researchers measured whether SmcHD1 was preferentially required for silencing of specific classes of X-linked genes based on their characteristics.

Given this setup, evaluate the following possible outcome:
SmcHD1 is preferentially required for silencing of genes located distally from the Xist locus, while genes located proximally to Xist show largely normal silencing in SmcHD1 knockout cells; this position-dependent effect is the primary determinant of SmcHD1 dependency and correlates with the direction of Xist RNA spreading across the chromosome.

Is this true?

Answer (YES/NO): NO